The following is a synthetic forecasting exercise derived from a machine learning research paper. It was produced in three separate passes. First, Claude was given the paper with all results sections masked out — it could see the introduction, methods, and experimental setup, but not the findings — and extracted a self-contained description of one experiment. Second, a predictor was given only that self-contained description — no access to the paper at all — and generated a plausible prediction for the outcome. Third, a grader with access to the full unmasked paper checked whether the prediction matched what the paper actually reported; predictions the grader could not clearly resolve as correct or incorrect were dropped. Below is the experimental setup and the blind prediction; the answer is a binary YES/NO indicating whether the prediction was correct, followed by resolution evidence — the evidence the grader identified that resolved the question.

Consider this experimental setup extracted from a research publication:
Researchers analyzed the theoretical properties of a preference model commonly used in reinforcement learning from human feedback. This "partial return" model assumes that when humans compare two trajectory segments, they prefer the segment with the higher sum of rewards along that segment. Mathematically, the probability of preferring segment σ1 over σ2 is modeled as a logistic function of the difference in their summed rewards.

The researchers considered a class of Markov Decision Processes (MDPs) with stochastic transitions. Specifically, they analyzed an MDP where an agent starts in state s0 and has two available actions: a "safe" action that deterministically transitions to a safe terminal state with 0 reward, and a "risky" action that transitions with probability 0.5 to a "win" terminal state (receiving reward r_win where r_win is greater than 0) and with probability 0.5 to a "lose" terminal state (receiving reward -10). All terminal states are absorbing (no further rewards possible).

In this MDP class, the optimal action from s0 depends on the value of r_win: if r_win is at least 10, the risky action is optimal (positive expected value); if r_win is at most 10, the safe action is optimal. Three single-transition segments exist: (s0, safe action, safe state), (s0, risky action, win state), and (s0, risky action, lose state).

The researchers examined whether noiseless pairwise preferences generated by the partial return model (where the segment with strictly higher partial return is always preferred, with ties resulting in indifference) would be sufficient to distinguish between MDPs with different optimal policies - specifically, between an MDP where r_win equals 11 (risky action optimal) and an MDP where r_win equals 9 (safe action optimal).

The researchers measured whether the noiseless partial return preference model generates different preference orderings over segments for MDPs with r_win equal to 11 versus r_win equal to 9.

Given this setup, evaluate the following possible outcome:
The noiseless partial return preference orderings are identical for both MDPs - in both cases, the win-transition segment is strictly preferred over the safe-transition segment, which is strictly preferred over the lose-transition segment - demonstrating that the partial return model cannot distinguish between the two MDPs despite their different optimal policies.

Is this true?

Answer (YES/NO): YES